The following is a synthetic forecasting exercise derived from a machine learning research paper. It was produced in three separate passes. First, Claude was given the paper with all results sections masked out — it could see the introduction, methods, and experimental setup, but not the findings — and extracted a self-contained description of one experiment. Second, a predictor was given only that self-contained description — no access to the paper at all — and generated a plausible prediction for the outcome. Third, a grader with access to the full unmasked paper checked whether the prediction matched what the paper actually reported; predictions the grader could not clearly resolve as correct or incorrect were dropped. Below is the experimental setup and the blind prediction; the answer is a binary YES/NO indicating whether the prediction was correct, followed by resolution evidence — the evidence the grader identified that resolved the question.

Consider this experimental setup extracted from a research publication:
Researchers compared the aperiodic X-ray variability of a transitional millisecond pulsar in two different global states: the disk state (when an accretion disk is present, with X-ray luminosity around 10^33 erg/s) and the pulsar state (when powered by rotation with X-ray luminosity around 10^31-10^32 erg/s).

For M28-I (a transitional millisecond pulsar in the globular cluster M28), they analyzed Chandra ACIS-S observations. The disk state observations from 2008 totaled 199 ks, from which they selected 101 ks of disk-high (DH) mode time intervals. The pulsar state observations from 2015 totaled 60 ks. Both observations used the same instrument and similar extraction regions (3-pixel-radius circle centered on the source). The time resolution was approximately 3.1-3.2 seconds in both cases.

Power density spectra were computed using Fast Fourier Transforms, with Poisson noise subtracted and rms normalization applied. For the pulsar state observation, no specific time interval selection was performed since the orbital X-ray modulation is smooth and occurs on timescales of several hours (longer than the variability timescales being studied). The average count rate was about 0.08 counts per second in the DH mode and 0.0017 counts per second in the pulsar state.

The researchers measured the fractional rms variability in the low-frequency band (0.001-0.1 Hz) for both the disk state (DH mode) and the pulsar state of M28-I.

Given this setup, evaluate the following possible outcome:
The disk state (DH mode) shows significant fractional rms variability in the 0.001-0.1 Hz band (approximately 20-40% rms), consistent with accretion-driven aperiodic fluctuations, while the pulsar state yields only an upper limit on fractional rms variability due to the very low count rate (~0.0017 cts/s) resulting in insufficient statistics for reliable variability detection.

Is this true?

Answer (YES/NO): NO